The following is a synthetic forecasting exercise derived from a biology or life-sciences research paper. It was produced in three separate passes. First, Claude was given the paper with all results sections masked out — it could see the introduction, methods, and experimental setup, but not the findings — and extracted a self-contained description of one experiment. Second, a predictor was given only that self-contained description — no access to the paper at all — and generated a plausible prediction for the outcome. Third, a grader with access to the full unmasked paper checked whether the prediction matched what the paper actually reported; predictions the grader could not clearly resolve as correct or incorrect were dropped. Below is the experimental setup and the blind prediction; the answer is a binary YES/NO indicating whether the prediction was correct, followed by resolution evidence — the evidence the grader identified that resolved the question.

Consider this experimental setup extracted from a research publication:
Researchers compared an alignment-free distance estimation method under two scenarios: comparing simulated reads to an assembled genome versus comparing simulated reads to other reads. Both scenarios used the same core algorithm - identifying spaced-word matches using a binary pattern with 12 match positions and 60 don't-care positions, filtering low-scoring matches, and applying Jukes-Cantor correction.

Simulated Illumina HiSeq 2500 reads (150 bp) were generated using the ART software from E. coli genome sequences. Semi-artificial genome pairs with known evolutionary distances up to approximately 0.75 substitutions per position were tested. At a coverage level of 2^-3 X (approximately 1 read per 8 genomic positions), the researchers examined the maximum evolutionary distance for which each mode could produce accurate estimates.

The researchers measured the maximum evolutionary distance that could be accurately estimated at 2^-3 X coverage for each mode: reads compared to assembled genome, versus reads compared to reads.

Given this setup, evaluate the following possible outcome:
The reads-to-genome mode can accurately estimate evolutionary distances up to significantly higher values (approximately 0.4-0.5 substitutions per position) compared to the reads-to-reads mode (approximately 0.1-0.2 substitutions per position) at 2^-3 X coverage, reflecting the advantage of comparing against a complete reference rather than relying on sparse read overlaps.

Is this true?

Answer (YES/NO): NO